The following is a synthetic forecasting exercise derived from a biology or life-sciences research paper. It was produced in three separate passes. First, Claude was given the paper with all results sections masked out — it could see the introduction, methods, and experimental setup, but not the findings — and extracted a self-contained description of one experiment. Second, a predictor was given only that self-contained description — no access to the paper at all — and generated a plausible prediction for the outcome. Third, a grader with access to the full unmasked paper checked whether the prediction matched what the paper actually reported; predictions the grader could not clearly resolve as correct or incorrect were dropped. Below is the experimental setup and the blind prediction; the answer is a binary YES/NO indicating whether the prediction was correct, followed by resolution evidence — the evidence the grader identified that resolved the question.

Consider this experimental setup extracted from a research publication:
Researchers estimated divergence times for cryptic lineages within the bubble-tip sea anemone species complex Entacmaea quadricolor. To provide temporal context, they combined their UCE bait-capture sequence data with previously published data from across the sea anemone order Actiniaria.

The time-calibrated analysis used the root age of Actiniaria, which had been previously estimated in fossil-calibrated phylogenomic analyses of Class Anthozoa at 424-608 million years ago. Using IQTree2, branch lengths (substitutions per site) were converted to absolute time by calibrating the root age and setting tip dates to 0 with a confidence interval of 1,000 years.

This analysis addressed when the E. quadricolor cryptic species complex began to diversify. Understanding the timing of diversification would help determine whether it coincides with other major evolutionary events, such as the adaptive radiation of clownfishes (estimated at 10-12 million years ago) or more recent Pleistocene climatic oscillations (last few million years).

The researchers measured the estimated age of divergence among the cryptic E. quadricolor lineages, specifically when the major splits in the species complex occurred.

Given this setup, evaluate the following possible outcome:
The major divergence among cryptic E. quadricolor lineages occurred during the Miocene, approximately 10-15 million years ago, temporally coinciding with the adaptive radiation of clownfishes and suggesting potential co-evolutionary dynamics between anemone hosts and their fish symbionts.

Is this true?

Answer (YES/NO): NO